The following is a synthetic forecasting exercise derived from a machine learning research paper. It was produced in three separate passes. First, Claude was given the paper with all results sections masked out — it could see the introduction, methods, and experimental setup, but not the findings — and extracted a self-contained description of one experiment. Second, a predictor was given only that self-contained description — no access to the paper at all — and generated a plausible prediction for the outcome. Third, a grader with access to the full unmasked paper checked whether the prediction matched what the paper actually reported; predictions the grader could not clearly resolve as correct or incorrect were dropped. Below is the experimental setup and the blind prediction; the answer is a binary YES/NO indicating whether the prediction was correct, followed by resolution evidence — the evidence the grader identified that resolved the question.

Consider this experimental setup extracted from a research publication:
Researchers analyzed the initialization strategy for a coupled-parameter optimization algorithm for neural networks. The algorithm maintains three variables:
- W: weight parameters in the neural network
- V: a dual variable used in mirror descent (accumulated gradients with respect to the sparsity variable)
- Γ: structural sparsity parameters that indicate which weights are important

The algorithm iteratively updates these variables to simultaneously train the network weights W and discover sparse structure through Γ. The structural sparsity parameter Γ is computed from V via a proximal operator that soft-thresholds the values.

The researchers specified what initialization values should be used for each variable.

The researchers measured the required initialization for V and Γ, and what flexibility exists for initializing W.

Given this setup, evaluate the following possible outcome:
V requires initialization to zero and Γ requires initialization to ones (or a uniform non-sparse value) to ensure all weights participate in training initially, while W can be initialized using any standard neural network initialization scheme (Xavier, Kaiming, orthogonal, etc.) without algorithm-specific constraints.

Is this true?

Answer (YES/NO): NO